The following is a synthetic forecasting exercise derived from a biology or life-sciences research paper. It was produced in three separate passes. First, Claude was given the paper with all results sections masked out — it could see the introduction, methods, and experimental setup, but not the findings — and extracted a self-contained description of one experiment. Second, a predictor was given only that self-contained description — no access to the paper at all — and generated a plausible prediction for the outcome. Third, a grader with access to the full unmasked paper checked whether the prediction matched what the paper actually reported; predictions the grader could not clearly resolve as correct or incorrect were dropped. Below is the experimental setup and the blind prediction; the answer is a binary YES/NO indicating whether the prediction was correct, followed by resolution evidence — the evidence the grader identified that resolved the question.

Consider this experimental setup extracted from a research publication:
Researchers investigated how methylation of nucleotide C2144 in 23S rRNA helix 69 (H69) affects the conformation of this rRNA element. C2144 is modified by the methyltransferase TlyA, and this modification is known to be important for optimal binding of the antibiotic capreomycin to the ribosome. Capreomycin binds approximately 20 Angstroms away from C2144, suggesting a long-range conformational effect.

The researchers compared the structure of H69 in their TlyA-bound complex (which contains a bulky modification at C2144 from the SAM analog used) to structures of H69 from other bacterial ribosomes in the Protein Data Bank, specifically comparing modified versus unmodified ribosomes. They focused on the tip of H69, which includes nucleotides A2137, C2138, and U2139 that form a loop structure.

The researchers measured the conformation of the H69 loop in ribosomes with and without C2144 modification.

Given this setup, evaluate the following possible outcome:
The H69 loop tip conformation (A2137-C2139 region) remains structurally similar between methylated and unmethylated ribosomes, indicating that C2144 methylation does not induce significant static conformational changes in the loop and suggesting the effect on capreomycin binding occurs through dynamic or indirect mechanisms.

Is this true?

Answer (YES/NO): NO